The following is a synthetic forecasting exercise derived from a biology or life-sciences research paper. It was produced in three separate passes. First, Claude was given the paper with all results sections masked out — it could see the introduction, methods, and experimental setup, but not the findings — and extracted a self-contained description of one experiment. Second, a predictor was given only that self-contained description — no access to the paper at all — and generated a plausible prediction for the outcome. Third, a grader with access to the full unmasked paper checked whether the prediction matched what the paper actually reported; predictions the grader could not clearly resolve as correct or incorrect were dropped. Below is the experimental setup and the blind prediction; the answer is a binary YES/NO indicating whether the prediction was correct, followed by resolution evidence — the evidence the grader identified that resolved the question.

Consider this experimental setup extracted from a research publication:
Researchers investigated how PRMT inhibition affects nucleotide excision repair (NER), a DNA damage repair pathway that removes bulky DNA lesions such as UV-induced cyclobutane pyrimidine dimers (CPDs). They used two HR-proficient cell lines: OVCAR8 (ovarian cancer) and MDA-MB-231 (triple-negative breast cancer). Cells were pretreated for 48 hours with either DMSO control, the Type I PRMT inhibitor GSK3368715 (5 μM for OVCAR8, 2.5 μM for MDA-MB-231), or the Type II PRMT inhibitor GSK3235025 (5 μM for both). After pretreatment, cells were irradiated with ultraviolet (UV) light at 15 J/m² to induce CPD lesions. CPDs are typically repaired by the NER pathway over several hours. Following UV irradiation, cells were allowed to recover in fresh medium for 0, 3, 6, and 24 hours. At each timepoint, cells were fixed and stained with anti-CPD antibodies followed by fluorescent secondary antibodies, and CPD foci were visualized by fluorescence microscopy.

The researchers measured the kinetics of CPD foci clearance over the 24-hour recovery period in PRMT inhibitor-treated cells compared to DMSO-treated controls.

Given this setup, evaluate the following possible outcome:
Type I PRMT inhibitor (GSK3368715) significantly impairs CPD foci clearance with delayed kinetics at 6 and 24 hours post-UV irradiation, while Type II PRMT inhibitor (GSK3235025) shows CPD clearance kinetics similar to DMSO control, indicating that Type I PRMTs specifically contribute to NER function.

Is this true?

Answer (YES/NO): NO